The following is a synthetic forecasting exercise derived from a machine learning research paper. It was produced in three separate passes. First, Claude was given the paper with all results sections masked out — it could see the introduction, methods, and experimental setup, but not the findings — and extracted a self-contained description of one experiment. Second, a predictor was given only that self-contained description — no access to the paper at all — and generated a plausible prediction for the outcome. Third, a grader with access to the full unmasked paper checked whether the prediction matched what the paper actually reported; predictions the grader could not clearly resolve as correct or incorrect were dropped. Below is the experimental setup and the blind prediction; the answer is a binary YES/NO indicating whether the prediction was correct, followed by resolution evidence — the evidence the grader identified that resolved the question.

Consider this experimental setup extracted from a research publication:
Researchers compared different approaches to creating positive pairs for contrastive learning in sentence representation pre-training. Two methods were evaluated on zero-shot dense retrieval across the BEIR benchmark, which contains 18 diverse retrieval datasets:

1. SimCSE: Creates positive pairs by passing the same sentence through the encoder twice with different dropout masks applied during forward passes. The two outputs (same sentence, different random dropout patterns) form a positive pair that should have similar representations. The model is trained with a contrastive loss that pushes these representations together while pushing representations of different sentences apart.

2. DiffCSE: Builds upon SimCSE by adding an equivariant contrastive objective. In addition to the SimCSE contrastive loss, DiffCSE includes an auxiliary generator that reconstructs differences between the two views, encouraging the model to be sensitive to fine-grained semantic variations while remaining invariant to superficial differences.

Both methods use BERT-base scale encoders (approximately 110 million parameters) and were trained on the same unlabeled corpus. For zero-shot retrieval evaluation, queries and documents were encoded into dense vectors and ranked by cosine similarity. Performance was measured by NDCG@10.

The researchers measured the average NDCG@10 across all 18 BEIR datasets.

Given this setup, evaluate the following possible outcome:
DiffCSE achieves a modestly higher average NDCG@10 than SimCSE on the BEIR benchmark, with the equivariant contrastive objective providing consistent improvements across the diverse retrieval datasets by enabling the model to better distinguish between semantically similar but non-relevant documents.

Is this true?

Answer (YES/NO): NO